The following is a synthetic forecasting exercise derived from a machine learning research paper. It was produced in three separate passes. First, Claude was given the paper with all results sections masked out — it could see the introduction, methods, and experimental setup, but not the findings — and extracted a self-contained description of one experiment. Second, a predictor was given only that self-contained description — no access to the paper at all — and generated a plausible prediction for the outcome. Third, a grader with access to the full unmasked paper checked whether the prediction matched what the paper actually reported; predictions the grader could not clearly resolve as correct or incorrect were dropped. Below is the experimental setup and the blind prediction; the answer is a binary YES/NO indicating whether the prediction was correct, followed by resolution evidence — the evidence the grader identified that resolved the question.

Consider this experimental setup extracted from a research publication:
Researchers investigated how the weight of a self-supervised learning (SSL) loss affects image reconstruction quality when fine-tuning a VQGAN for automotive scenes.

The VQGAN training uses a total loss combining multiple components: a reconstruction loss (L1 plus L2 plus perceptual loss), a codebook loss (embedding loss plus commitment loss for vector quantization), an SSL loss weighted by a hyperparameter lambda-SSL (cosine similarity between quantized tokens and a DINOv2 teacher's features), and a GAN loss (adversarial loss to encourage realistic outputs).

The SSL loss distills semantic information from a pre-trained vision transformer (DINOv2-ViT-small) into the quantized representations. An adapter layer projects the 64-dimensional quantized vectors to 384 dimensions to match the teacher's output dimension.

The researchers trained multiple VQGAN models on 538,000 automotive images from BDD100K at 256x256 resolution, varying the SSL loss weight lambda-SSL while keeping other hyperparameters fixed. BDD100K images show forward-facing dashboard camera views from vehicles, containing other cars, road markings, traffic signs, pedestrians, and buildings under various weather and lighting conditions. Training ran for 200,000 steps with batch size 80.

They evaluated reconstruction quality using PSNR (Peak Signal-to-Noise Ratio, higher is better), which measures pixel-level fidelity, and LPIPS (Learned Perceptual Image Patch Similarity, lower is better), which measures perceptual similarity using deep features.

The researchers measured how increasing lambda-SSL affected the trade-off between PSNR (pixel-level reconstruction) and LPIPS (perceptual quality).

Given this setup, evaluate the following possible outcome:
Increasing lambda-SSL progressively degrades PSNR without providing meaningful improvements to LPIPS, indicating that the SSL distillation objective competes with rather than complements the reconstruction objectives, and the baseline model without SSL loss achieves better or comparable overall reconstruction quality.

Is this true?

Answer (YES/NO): NO